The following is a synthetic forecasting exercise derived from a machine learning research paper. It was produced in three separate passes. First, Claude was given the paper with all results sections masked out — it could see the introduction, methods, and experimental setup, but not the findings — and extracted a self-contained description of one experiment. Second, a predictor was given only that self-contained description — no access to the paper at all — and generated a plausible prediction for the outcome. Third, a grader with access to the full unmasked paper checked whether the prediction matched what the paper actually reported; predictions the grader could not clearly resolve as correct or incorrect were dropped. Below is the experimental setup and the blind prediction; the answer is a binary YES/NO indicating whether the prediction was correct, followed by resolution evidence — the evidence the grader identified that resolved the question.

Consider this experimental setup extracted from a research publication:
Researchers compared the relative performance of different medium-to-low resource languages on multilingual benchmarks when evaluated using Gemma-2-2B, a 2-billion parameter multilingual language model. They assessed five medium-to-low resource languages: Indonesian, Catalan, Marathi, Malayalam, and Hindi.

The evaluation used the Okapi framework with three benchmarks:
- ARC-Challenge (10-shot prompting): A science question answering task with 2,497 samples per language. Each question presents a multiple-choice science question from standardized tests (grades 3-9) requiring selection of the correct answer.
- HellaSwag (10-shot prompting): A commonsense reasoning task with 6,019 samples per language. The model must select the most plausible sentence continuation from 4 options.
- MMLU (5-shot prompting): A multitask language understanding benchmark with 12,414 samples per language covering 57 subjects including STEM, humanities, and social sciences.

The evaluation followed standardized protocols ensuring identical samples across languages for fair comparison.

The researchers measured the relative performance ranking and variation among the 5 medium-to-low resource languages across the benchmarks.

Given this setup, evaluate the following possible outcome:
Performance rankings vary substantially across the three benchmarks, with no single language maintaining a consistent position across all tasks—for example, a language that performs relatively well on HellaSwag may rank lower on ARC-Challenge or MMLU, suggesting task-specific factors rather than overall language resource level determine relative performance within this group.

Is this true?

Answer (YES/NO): NO